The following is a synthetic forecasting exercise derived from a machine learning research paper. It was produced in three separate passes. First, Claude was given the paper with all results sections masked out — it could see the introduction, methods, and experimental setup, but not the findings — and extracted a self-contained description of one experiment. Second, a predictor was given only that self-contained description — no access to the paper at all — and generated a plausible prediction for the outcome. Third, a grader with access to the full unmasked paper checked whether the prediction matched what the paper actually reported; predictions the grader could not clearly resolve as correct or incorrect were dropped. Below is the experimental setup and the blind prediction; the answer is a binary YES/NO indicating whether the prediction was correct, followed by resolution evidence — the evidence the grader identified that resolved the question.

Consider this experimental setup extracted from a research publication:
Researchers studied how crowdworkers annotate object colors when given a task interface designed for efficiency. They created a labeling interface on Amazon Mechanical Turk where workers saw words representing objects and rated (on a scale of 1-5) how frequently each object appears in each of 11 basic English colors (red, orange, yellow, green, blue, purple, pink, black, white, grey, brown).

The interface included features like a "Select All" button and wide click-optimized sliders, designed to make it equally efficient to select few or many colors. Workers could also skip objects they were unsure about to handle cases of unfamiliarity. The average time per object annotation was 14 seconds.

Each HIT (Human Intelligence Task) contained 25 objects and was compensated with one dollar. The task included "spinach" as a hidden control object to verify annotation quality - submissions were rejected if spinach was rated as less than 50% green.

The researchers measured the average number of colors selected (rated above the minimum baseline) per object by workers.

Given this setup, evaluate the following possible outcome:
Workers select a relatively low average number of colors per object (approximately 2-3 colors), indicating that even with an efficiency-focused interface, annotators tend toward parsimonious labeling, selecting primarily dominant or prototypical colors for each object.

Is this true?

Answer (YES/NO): NO